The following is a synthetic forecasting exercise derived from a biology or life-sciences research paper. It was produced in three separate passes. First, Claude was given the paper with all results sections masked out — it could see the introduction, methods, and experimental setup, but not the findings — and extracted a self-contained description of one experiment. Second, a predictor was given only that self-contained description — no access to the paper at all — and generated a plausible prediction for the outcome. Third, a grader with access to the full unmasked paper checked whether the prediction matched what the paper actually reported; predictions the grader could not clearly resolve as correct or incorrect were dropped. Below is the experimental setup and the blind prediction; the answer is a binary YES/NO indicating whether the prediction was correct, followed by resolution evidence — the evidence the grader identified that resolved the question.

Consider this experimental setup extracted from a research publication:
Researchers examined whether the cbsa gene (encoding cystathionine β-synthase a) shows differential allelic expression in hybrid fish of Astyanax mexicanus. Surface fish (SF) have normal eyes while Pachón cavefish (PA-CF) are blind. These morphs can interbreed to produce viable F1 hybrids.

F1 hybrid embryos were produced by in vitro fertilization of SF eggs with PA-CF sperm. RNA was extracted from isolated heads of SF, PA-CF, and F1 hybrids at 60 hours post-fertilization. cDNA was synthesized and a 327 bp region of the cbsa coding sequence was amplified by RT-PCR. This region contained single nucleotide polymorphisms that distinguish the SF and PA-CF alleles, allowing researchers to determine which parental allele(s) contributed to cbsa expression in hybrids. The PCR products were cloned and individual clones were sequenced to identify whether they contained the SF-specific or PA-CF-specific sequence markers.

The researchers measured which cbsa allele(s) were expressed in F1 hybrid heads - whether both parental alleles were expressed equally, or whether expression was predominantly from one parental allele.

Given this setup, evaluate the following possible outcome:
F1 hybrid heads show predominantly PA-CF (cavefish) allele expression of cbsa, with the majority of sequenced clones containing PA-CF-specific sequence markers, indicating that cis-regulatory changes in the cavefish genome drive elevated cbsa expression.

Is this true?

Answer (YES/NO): NO